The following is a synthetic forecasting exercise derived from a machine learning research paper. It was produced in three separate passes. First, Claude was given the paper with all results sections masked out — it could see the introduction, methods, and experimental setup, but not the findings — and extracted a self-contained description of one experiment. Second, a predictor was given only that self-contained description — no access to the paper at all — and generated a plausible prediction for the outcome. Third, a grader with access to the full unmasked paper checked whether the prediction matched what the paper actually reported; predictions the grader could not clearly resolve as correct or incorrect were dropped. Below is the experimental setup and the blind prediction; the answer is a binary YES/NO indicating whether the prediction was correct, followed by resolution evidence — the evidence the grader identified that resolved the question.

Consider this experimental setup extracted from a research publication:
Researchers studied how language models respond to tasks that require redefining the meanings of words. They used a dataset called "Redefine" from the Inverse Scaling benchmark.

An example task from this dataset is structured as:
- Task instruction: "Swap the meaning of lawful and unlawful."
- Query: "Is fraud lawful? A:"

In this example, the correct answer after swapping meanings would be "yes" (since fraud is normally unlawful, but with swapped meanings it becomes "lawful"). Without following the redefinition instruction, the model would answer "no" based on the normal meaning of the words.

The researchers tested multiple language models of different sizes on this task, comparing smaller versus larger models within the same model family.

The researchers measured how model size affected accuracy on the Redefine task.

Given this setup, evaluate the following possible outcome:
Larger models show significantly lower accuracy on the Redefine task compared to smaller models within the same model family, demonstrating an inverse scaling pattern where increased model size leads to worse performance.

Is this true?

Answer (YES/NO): NO